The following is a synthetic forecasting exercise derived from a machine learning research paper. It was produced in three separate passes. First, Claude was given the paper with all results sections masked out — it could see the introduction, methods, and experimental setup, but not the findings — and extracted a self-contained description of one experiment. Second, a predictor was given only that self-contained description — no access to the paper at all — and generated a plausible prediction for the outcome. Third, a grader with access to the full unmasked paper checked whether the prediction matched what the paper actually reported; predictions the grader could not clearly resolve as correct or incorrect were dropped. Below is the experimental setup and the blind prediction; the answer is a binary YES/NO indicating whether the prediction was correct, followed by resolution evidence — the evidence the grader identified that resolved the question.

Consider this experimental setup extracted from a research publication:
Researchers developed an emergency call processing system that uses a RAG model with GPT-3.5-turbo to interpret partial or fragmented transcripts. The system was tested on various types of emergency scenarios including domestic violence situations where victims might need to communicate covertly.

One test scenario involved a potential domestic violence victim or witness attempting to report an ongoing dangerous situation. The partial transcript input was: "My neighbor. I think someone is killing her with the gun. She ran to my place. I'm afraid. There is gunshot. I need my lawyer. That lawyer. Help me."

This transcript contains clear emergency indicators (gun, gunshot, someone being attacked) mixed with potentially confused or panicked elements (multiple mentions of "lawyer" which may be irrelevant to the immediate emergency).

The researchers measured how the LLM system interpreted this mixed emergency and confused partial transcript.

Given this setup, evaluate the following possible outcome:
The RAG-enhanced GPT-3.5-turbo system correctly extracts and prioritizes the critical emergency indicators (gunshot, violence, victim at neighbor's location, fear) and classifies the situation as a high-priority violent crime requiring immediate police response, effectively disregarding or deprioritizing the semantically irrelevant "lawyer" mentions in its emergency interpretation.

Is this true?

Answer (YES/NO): YES